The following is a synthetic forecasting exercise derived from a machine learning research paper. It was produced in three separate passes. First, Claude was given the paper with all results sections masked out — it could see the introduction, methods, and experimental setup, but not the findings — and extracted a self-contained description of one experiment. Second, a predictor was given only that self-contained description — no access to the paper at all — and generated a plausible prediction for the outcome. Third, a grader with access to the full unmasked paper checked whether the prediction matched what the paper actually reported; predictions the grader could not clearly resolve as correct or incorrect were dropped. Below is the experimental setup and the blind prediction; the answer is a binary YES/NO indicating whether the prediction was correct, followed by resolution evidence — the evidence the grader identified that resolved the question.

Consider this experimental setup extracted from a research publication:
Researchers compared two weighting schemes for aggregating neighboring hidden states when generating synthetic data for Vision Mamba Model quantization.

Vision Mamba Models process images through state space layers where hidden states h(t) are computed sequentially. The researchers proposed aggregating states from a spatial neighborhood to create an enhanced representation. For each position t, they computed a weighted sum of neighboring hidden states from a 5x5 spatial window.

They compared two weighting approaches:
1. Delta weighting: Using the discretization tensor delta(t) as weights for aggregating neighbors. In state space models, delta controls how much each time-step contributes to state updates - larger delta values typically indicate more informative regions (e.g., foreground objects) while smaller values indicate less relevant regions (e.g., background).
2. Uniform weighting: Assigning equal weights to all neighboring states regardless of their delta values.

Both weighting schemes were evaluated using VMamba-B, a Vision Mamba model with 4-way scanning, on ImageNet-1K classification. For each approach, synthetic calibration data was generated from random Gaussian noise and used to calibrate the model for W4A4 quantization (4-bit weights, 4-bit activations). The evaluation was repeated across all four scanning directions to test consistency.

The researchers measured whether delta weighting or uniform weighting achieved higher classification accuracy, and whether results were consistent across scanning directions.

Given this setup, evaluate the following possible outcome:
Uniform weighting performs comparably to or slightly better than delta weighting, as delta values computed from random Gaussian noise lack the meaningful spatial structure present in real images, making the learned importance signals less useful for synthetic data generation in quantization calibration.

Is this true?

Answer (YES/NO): NO